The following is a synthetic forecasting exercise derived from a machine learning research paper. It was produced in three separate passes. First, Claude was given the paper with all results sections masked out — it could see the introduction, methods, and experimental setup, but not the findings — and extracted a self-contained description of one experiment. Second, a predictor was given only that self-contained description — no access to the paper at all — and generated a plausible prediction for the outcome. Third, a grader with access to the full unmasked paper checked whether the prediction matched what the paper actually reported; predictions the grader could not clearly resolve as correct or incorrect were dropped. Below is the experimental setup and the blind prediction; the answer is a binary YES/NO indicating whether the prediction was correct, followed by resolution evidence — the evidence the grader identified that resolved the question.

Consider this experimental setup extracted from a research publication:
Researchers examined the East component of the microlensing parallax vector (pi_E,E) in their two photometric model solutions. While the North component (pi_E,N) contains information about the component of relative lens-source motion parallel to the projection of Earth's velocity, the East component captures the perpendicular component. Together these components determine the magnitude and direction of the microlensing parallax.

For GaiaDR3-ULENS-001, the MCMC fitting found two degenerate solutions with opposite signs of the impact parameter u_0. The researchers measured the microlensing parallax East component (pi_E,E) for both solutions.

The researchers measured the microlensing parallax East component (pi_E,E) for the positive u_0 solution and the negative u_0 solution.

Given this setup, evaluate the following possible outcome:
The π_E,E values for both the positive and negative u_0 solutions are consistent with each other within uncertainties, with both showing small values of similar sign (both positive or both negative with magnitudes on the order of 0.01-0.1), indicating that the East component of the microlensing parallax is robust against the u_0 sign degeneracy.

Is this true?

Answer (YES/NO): YES